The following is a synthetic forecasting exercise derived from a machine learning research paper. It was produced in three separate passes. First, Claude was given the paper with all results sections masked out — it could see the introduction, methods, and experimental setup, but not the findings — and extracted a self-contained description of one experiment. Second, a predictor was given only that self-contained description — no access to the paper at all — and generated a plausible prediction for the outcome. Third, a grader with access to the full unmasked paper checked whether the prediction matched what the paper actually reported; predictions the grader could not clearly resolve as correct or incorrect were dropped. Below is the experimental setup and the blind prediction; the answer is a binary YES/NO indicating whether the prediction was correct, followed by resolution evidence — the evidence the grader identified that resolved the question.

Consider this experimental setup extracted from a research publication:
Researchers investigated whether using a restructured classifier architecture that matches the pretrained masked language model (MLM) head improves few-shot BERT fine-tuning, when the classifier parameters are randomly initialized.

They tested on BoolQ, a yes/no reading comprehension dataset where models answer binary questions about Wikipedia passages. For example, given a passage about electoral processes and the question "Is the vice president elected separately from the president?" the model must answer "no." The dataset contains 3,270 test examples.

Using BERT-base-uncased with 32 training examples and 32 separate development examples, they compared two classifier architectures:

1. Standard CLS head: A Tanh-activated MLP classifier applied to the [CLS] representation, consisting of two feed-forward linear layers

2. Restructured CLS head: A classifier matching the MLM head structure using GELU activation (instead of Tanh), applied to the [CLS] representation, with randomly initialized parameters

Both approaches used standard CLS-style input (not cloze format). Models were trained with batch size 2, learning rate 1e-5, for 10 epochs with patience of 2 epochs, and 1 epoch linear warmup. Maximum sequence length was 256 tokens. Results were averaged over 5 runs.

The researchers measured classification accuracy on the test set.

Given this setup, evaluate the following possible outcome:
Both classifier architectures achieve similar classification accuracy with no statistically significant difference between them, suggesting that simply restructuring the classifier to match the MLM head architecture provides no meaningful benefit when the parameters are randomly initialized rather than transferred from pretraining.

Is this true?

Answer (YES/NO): NO